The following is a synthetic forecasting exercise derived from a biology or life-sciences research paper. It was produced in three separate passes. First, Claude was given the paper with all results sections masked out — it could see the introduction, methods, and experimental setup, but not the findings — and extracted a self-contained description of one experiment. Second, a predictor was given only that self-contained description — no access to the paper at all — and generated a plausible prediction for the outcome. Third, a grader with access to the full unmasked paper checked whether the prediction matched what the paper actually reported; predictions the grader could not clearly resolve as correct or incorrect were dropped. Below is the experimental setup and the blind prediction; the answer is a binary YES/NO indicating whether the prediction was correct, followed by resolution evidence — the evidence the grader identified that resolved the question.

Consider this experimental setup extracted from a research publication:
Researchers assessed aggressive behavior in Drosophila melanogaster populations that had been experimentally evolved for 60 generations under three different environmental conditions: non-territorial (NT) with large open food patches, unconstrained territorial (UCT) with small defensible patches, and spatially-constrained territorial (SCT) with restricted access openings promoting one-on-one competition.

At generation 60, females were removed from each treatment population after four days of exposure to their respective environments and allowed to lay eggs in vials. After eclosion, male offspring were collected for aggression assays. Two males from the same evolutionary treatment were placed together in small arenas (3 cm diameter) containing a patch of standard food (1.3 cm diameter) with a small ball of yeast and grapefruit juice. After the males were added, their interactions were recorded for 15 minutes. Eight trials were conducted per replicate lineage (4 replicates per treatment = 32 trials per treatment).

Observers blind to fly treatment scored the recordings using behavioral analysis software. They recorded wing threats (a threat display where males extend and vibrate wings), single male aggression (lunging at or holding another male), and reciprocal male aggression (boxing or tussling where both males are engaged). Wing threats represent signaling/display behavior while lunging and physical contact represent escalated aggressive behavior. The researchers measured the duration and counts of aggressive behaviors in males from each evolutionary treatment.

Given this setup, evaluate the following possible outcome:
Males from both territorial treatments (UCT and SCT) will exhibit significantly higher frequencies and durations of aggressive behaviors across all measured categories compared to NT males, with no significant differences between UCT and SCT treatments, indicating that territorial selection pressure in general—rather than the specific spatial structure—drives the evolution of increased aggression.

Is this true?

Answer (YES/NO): NO